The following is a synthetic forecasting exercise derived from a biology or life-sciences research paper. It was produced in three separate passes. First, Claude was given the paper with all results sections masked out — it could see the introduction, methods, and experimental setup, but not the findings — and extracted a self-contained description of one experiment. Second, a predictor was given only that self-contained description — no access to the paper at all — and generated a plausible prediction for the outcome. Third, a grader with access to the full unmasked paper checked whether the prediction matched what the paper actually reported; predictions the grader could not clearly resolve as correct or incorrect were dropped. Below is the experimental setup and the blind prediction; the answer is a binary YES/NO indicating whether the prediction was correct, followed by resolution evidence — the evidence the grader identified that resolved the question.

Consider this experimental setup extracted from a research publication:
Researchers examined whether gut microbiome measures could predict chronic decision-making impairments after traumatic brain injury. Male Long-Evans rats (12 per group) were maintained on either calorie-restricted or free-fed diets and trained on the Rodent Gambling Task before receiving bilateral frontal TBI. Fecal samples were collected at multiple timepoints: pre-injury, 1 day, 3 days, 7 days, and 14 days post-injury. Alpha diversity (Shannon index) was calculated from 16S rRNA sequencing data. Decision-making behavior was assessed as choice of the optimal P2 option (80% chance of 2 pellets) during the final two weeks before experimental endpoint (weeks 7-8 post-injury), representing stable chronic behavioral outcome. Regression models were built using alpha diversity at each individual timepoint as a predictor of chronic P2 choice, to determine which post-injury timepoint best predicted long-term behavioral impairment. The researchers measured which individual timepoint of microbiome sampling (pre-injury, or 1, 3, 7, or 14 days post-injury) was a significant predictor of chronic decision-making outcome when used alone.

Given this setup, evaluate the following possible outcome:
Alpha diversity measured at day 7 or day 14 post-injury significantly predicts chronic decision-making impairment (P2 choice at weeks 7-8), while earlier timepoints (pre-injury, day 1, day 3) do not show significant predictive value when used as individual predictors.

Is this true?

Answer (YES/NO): YES